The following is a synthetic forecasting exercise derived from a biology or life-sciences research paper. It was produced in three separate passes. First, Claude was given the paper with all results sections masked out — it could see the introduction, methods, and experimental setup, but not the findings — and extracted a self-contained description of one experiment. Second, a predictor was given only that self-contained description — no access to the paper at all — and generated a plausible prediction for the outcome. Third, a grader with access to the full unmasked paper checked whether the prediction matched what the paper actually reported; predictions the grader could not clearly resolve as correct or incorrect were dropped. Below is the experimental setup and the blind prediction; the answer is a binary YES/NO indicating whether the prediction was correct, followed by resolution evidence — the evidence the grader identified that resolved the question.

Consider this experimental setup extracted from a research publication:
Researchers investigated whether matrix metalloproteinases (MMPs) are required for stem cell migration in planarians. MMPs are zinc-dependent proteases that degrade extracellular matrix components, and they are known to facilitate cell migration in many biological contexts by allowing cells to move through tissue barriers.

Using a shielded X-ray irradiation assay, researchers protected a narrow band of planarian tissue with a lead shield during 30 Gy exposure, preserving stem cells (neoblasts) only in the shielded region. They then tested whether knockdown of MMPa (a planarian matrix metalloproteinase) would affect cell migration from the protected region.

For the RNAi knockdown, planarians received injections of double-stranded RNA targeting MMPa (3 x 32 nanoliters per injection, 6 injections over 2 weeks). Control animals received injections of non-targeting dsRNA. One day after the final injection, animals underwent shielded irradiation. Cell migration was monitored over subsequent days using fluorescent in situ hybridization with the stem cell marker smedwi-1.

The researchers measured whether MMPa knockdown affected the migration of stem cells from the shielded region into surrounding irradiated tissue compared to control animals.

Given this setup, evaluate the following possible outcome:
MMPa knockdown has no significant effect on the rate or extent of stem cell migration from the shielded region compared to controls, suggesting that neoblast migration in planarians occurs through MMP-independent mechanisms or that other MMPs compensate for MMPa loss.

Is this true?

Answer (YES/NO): NO